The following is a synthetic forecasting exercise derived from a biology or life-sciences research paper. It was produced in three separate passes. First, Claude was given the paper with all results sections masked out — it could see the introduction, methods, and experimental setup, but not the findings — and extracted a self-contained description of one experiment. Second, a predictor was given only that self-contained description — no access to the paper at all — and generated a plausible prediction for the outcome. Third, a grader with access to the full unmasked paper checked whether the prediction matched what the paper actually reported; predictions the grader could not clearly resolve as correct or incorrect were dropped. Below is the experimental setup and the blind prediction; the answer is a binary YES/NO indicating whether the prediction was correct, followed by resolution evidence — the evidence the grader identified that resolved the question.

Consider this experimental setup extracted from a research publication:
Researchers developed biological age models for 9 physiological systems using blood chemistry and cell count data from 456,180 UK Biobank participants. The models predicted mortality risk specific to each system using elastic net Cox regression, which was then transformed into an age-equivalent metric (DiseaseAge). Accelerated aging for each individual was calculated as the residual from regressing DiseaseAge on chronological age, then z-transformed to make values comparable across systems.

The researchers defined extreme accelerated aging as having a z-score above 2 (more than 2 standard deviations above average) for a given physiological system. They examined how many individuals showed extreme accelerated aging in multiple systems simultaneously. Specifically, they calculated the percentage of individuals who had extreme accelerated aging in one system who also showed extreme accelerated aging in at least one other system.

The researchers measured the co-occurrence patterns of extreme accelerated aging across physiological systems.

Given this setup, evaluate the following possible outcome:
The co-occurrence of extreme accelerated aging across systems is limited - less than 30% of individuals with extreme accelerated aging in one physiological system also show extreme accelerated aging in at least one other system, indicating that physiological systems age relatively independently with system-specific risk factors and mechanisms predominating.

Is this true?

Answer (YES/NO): NO